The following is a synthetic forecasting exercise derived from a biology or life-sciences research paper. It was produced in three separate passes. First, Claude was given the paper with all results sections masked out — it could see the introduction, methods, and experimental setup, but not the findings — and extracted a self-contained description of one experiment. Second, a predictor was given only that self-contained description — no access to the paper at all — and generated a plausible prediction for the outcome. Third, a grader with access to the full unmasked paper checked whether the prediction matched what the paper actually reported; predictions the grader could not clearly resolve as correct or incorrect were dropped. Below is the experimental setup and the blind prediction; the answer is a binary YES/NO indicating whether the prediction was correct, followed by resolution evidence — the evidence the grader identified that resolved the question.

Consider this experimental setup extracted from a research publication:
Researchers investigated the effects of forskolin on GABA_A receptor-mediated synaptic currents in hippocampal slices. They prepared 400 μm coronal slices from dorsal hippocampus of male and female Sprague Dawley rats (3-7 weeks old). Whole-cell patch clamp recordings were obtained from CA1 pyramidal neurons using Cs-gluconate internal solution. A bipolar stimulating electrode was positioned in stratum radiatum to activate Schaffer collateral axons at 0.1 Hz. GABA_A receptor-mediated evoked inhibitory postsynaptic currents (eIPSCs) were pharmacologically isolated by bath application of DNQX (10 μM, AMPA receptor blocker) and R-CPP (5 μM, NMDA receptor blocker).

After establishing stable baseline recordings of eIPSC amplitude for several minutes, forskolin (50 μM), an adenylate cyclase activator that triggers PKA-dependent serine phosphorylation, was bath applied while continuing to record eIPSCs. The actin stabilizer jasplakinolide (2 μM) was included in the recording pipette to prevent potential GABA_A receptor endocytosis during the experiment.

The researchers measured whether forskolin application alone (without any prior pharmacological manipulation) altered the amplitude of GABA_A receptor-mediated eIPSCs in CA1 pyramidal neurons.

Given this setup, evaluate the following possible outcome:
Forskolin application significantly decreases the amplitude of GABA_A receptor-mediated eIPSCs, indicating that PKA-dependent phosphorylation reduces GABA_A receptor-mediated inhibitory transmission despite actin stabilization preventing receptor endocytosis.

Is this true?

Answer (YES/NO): NO